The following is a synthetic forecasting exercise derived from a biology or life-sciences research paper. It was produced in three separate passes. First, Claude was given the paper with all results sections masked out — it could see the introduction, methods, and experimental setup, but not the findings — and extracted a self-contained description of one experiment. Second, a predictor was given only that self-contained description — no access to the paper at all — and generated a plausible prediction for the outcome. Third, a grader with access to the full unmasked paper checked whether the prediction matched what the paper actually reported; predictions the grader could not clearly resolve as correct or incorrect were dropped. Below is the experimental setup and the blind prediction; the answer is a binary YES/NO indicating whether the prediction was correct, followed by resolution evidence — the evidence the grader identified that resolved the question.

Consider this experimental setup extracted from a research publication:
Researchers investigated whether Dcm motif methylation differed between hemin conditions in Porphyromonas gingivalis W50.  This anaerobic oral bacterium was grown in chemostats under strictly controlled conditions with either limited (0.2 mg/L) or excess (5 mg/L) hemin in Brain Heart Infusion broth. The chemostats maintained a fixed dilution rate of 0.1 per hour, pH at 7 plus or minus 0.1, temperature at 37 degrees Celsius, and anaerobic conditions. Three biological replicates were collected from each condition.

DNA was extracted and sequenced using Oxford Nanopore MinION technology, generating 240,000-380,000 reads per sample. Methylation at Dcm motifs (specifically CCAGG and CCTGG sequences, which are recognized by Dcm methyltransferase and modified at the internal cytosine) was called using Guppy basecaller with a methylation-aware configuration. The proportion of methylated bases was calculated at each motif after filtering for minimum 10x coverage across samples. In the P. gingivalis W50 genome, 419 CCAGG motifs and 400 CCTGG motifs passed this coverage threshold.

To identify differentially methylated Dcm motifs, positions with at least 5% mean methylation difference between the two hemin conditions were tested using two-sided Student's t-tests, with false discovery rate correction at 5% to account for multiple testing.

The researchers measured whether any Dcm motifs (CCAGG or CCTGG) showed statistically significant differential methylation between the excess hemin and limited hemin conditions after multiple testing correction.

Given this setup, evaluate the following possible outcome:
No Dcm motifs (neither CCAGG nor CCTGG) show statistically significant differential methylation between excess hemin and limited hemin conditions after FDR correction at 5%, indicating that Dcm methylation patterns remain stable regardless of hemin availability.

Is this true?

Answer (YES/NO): YES